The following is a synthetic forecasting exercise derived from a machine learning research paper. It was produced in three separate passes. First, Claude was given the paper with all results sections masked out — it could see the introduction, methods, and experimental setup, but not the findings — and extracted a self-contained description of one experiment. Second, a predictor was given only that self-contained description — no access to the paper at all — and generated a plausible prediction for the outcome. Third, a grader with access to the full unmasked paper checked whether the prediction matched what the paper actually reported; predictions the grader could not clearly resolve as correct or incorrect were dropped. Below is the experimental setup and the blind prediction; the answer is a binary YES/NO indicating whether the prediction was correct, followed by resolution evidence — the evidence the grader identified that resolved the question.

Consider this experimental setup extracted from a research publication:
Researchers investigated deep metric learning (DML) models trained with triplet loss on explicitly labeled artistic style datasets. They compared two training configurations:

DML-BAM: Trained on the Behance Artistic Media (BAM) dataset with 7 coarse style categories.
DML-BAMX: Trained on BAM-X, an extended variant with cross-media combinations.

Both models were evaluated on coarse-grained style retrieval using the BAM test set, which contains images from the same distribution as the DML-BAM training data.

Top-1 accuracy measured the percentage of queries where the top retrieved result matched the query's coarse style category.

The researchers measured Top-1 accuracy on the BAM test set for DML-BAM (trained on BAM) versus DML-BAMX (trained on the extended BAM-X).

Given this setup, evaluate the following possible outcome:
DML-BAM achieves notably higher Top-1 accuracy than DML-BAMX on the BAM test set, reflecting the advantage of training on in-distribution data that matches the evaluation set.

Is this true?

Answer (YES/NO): NO